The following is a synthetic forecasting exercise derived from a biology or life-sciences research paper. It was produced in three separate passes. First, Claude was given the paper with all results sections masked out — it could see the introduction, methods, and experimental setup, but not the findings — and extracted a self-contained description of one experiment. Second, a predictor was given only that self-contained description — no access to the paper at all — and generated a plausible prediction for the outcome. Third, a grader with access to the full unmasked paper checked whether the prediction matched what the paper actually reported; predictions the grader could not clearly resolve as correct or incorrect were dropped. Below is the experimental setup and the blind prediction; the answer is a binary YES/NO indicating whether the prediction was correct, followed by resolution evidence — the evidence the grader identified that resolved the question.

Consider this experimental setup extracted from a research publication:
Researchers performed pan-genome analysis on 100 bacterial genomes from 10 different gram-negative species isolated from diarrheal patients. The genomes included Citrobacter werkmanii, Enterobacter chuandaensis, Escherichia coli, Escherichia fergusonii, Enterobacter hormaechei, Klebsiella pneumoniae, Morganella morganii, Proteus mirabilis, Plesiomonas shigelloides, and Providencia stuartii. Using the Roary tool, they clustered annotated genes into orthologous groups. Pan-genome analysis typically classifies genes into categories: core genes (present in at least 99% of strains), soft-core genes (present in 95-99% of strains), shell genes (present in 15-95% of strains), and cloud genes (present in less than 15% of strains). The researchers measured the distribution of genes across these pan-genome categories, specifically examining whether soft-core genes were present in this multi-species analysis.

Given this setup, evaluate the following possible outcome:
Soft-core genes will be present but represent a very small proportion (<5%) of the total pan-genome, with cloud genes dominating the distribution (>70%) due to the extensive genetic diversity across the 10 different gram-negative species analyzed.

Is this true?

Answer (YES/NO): NO